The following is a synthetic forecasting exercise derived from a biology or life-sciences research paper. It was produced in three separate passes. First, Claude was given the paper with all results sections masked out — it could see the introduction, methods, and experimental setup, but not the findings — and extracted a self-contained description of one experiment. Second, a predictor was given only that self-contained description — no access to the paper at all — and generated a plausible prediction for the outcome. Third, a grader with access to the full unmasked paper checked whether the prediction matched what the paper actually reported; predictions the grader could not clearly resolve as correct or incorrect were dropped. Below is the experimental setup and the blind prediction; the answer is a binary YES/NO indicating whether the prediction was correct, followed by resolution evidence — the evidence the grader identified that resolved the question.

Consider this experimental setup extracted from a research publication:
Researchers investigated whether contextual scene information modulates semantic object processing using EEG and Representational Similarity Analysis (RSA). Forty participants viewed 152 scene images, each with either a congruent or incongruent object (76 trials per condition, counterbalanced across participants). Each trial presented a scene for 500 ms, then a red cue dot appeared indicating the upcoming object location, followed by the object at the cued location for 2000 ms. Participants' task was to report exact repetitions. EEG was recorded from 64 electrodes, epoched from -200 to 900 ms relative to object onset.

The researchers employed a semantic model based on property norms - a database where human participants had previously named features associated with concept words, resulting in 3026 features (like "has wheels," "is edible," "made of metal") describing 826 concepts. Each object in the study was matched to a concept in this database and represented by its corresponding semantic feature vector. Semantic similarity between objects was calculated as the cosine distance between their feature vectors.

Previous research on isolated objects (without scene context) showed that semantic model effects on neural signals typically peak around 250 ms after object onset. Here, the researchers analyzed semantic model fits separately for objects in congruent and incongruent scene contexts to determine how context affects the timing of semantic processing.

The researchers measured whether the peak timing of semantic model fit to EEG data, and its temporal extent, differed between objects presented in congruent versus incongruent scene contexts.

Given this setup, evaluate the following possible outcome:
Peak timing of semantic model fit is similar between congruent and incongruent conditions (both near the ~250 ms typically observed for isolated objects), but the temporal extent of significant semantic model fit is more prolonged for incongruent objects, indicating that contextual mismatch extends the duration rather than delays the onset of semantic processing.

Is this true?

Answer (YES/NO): YES